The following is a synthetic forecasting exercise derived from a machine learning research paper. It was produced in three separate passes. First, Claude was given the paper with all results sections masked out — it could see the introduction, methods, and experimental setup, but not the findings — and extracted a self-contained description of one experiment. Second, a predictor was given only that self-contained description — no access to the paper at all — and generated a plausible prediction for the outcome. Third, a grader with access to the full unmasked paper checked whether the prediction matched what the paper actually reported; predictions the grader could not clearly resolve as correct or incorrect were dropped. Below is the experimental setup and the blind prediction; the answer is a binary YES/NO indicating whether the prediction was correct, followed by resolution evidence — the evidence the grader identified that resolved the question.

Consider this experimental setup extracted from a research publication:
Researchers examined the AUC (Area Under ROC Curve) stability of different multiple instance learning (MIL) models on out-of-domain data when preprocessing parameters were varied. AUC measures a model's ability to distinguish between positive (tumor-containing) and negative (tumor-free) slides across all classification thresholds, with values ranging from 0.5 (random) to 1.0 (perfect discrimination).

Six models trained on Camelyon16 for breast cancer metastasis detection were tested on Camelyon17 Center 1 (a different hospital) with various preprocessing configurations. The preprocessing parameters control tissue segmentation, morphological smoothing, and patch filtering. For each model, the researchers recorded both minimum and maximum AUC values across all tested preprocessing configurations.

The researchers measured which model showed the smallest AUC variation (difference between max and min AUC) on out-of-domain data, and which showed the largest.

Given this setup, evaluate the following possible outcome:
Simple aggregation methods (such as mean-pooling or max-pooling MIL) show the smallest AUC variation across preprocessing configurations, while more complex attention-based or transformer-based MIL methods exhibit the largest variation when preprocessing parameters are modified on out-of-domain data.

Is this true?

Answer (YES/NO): NO